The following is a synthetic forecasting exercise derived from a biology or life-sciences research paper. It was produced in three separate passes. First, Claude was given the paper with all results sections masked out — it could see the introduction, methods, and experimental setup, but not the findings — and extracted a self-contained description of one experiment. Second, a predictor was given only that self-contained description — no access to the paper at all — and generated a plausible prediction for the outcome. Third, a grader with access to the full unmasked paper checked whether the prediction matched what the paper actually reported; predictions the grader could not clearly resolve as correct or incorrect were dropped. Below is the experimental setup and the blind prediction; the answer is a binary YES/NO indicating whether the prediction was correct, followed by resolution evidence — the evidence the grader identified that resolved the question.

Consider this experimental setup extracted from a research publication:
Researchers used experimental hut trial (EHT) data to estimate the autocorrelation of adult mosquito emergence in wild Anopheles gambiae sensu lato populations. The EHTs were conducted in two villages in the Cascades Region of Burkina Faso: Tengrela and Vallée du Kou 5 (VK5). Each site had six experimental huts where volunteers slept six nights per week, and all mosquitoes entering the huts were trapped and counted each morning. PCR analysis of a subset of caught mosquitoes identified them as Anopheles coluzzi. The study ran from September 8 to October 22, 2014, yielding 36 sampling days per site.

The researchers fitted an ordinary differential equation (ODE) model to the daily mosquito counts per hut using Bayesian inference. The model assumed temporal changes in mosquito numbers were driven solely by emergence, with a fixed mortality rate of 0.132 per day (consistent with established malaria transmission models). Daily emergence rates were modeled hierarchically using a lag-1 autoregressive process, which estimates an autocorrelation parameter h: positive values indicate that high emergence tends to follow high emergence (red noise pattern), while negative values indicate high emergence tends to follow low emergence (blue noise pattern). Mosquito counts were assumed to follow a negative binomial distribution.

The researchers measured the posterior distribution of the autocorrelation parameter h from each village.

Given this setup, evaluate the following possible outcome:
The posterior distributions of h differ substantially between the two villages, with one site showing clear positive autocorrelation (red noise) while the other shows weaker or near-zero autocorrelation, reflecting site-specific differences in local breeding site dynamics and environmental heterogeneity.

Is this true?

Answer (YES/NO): NO